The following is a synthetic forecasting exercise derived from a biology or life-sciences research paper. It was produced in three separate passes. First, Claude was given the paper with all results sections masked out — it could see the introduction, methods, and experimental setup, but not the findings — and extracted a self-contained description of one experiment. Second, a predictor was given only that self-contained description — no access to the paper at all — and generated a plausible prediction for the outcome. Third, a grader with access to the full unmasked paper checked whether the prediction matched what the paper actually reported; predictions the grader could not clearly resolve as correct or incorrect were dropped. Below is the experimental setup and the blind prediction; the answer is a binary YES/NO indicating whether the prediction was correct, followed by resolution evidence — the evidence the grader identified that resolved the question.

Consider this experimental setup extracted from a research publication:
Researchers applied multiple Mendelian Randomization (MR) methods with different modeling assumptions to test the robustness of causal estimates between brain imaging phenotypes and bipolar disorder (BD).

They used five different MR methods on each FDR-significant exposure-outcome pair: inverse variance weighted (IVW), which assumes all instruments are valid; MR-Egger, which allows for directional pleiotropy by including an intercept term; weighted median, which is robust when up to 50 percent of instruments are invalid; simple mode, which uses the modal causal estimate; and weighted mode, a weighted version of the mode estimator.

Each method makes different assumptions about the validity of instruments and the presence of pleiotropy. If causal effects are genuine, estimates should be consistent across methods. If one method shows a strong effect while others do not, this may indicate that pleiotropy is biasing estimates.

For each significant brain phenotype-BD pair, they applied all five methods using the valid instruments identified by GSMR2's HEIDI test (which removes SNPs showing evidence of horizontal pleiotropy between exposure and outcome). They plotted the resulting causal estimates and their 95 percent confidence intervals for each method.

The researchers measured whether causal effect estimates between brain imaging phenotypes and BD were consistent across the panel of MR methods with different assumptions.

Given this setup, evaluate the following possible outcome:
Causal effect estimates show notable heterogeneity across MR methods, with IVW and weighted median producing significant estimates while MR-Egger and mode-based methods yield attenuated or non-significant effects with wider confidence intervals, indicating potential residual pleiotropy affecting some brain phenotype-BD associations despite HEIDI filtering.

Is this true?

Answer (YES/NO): YES